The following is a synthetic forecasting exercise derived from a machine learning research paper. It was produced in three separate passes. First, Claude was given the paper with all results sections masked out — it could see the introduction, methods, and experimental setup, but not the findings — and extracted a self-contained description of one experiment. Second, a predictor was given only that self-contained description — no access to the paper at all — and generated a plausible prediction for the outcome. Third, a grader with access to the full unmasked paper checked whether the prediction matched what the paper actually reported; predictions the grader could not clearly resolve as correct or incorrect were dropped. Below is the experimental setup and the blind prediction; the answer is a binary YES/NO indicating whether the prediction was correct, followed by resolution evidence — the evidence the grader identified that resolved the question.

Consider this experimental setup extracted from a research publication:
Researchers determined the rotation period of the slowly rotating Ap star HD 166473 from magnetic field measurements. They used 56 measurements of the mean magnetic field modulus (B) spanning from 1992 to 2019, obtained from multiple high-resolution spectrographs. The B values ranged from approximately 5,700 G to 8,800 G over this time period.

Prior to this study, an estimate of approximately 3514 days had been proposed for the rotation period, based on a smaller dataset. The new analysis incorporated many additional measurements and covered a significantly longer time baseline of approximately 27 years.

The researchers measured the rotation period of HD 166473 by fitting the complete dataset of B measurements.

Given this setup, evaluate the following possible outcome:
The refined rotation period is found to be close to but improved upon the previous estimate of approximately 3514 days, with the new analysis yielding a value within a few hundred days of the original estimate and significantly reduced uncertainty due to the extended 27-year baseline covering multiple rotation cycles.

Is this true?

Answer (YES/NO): YES